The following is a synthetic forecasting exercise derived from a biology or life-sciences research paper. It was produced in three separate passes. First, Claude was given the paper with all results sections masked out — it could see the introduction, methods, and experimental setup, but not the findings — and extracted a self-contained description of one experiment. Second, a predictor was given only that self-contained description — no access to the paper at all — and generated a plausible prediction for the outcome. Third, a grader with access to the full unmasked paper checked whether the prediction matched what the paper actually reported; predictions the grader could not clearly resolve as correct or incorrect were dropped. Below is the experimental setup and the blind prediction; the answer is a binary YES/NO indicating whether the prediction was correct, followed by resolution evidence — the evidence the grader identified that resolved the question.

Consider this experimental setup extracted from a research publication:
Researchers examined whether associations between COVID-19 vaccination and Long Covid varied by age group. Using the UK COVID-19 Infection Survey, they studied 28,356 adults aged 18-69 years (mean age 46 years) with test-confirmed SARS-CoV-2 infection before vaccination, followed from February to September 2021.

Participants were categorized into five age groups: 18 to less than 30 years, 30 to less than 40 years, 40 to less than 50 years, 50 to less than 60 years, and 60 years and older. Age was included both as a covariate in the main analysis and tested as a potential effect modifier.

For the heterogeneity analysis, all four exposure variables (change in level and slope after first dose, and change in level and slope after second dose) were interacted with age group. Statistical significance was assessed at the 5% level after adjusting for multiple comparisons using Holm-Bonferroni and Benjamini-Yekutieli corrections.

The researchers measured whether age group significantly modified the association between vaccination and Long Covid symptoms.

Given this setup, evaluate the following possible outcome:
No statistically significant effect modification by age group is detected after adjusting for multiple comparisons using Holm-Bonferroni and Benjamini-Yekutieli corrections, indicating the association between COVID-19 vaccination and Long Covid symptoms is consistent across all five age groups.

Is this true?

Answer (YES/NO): YES